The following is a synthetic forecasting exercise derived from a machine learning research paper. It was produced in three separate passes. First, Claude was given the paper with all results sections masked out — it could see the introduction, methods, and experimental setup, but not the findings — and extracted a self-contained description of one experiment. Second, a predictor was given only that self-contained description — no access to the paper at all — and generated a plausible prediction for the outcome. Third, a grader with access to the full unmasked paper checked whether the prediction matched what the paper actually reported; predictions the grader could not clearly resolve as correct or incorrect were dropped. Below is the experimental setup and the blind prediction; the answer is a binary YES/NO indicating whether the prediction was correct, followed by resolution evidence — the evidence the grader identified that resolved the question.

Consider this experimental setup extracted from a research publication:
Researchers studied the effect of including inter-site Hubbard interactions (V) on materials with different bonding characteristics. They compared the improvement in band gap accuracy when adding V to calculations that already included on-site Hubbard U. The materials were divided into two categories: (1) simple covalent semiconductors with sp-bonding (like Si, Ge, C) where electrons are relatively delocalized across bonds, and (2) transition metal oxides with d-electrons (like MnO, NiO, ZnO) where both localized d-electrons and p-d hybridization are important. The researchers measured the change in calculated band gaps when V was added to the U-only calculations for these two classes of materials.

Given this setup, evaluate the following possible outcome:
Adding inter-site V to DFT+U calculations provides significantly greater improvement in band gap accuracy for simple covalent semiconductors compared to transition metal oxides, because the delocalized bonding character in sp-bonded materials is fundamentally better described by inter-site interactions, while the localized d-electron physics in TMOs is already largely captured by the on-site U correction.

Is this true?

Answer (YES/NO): YES